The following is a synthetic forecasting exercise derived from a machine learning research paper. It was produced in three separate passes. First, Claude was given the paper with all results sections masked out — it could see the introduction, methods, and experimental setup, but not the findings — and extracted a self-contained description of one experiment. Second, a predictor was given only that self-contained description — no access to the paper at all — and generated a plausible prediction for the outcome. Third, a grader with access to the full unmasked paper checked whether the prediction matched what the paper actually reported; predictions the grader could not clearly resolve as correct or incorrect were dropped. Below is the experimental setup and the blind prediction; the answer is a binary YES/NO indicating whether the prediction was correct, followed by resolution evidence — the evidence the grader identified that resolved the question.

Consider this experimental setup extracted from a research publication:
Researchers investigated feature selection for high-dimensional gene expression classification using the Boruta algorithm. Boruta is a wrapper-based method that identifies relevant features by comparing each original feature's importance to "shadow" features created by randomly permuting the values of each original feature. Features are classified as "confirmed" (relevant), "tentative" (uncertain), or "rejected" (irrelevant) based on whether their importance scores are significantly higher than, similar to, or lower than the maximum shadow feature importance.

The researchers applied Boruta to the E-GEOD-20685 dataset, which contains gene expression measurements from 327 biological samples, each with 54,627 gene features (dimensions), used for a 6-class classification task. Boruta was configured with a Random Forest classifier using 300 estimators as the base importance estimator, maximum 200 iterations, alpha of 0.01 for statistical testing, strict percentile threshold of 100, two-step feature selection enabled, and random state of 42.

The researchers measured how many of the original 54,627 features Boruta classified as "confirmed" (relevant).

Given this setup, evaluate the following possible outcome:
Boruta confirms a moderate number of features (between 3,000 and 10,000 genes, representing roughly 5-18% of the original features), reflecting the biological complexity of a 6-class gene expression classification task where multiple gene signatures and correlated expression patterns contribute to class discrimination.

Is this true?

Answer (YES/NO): NO